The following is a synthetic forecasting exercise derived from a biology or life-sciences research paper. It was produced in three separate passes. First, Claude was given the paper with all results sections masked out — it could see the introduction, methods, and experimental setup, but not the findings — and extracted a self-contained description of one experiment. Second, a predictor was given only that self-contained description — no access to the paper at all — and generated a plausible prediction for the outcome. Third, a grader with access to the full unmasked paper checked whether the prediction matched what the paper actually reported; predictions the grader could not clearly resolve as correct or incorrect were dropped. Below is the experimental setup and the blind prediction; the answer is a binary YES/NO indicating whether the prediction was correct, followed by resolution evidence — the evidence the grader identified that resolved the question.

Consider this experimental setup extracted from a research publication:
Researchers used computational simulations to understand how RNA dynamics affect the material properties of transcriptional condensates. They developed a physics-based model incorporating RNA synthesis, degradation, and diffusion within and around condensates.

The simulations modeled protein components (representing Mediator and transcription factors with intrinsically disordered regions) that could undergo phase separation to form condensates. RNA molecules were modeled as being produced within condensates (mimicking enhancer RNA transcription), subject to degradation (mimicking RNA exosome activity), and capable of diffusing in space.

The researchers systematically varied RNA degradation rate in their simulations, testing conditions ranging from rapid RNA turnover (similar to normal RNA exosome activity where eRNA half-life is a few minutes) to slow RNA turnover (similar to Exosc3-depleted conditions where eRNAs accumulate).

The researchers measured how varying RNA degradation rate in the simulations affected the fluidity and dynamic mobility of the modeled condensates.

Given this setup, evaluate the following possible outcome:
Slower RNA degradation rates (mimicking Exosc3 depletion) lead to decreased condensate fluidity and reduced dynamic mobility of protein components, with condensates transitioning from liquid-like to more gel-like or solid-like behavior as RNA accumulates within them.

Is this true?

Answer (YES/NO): YES